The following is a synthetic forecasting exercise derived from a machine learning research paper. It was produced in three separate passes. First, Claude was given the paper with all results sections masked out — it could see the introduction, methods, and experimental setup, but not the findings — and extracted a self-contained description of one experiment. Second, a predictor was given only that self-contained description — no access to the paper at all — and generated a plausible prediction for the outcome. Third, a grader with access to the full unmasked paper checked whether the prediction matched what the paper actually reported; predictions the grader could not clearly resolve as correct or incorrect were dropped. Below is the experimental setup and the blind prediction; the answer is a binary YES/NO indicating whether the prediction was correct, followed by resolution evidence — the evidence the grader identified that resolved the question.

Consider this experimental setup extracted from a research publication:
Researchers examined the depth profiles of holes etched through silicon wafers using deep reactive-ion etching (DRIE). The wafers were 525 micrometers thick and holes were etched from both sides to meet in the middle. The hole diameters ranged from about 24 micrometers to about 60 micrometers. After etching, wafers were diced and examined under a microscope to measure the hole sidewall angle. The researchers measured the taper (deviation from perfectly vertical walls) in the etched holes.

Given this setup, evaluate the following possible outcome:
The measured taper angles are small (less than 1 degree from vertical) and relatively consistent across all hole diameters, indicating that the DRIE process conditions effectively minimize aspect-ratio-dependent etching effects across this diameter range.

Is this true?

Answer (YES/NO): NO